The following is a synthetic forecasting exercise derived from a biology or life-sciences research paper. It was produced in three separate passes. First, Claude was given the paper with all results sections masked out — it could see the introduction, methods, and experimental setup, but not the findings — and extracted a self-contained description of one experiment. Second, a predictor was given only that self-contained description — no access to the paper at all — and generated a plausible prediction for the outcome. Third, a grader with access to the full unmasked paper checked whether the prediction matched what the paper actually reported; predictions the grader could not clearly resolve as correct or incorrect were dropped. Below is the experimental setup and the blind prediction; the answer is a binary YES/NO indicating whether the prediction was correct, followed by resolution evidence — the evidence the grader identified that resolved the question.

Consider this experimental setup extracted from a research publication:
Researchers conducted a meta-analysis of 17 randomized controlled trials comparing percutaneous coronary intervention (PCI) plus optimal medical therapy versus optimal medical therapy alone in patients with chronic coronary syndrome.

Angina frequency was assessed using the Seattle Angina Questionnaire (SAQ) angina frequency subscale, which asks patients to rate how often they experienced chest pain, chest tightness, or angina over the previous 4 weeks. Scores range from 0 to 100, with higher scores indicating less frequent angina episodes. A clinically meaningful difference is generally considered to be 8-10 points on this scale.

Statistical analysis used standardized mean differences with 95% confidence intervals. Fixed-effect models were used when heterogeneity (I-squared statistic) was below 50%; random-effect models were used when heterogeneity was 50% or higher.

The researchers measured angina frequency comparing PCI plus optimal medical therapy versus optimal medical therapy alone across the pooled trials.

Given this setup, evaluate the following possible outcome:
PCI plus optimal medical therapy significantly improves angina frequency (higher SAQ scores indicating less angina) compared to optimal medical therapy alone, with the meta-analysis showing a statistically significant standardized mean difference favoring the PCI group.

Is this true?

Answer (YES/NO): YES